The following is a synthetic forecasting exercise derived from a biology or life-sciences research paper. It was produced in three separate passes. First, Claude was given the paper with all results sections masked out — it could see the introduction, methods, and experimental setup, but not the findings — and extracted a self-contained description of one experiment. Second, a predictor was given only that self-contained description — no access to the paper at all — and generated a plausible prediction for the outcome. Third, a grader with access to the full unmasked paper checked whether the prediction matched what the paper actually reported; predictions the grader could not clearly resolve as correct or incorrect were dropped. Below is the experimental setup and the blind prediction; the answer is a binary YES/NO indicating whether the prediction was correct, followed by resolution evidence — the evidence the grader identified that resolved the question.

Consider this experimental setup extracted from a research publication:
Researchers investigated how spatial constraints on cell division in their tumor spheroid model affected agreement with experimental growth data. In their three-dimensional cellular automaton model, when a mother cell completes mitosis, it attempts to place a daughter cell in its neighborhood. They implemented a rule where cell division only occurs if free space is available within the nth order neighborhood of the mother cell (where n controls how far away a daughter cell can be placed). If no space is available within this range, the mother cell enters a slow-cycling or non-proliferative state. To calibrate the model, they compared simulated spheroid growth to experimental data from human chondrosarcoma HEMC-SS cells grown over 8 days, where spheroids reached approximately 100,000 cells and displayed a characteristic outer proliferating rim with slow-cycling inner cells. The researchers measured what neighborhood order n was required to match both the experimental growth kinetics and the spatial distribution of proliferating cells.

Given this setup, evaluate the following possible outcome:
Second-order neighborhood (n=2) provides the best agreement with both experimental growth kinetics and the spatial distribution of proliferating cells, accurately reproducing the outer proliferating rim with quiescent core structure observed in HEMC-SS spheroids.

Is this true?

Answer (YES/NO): NO